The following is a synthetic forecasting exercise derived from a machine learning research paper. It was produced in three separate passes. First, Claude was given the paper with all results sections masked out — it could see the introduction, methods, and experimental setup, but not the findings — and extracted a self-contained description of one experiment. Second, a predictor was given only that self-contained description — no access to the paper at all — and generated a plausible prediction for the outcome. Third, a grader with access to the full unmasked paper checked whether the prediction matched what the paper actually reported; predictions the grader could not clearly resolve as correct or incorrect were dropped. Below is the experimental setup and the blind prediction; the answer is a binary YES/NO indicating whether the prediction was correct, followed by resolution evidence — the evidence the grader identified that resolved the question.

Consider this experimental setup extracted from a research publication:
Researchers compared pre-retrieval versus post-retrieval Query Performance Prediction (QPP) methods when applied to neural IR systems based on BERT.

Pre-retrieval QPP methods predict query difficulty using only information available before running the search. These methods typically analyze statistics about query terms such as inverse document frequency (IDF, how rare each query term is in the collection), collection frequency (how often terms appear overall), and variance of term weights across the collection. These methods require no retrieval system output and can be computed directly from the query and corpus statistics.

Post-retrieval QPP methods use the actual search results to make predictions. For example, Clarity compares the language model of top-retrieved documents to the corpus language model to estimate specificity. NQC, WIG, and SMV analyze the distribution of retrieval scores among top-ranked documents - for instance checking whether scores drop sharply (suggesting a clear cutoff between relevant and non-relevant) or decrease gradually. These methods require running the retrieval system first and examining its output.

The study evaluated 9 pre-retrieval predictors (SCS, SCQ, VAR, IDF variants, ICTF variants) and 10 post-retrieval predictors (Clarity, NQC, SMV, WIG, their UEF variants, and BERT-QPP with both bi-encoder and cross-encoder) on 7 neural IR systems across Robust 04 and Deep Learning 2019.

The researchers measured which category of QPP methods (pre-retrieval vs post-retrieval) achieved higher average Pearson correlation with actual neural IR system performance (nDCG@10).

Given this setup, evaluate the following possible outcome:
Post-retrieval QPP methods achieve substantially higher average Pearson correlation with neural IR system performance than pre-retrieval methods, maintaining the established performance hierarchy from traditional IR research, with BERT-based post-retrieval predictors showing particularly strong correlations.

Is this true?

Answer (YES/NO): NO